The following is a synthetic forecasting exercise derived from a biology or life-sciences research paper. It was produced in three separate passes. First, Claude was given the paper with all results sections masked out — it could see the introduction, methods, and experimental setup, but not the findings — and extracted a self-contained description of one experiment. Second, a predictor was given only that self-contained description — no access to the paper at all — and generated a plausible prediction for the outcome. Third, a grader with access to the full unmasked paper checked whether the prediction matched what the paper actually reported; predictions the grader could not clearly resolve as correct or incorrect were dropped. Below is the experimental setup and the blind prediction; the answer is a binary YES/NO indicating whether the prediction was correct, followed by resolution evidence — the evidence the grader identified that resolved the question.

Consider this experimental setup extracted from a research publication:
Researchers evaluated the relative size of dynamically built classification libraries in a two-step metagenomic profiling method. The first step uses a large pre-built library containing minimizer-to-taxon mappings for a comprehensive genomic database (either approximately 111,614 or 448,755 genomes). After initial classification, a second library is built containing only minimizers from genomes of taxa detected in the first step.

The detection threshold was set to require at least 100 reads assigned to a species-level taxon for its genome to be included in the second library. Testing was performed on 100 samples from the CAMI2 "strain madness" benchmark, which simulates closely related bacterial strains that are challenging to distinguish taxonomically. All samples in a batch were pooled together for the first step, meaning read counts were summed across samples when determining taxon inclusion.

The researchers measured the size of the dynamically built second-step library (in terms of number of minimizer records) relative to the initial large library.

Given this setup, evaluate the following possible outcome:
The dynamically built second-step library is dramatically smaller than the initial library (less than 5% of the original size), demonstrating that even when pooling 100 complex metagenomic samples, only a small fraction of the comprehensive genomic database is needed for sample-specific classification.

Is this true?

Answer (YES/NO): NO